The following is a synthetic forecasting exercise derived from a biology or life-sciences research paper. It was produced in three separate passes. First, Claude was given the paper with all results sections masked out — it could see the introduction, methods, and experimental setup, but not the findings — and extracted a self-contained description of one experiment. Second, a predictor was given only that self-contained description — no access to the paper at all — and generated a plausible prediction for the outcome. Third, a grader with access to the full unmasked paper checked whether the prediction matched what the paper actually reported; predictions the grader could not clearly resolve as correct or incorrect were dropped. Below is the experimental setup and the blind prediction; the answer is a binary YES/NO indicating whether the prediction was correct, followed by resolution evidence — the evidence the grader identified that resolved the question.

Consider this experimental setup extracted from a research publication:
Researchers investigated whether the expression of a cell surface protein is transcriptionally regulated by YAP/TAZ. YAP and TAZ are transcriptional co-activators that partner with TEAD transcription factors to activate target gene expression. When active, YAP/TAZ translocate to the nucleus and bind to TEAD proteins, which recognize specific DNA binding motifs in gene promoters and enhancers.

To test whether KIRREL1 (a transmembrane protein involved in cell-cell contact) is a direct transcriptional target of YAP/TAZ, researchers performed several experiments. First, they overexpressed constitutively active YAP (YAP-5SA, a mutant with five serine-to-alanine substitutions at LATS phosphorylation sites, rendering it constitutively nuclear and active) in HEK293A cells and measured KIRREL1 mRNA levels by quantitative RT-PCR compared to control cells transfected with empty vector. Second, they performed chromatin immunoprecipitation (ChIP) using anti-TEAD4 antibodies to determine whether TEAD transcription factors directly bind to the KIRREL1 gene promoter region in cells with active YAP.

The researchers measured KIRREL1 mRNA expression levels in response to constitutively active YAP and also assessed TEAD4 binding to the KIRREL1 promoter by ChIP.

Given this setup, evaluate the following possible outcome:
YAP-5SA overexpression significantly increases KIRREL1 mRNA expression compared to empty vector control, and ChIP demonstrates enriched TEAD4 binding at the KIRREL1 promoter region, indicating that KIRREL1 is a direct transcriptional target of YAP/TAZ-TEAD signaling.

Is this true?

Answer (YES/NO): YES